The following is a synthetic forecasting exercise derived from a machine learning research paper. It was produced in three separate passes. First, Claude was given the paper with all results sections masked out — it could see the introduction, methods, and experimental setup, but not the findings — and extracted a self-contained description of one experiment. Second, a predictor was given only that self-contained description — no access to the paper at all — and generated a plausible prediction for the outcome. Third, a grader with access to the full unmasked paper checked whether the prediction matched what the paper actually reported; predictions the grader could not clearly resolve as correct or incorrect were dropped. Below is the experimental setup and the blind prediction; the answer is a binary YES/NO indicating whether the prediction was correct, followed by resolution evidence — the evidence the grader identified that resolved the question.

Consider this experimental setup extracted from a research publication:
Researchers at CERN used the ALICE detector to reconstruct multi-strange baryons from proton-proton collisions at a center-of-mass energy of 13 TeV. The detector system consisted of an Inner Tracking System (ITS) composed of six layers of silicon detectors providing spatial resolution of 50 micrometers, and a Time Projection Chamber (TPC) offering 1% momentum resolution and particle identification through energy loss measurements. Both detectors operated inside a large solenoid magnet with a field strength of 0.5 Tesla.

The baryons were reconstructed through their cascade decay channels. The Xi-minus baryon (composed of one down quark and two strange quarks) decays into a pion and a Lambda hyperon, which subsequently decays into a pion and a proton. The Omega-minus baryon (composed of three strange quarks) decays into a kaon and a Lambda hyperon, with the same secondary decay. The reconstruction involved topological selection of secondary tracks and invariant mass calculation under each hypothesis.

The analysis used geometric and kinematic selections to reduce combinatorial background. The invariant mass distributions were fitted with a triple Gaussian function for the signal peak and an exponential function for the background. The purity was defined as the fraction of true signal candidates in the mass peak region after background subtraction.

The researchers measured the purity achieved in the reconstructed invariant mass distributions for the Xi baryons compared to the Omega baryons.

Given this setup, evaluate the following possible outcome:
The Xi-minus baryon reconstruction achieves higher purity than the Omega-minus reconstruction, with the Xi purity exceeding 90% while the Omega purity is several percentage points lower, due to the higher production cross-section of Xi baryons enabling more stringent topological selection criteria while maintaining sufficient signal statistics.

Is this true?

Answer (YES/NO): YES